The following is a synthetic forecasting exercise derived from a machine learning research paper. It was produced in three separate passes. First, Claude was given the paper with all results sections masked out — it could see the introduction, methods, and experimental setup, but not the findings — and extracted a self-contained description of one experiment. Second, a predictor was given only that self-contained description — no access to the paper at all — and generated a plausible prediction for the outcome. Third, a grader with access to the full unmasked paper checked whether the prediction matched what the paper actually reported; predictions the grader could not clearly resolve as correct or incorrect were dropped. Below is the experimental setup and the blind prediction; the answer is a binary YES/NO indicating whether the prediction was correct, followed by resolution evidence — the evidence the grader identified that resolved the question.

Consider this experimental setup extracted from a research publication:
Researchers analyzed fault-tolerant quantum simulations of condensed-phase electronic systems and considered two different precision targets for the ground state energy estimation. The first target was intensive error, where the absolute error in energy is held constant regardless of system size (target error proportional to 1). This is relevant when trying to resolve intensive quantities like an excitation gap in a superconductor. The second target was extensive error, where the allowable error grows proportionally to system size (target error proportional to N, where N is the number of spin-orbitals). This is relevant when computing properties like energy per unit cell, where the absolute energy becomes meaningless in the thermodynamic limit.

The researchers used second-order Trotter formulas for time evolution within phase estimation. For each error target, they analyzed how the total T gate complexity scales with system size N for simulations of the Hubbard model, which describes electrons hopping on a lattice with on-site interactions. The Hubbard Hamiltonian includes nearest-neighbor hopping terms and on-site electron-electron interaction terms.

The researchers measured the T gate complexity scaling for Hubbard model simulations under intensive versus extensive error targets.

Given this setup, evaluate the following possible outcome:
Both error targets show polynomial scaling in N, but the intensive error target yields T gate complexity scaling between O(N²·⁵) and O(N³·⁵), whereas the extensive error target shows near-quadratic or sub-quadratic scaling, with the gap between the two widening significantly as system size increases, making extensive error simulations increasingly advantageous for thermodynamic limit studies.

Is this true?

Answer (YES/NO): NO